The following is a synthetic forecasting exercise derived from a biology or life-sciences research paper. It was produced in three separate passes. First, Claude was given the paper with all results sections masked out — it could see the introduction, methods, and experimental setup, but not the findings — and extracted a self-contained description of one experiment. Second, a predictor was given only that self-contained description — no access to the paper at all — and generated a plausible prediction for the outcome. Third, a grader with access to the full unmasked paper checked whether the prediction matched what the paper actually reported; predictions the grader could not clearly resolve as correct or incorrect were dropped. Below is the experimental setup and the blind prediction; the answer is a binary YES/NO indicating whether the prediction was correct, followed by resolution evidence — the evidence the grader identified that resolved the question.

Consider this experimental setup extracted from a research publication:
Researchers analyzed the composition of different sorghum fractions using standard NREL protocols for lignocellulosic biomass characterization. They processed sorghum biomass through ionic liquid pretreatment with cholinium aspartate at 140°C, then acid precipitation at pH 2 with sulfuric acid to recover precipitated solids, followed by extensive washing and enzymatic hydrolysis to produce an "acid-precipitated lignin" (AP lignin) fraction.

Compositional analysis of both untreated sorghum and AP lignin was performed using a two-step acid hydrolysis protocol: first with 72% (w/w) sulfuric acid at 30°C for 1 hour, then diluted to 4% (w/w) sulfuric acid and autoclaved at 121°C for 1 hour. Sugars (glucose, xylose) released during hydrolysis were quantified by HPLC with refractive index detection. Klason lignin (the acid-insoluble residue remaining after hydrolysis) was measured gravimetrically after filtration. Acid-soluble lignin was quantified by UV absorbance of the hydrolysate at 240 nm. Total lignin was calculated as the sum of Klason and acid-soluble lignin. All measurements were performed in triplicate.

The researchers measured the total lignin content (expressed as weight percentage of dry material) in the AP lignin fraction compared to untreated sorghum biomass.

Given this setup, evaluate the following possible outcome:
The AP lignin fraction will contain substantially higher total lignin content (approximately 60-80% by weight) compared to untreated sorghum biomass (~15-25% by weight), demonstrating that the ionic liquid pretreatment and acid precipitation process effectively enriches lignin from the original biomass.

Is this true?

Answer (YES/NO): YES